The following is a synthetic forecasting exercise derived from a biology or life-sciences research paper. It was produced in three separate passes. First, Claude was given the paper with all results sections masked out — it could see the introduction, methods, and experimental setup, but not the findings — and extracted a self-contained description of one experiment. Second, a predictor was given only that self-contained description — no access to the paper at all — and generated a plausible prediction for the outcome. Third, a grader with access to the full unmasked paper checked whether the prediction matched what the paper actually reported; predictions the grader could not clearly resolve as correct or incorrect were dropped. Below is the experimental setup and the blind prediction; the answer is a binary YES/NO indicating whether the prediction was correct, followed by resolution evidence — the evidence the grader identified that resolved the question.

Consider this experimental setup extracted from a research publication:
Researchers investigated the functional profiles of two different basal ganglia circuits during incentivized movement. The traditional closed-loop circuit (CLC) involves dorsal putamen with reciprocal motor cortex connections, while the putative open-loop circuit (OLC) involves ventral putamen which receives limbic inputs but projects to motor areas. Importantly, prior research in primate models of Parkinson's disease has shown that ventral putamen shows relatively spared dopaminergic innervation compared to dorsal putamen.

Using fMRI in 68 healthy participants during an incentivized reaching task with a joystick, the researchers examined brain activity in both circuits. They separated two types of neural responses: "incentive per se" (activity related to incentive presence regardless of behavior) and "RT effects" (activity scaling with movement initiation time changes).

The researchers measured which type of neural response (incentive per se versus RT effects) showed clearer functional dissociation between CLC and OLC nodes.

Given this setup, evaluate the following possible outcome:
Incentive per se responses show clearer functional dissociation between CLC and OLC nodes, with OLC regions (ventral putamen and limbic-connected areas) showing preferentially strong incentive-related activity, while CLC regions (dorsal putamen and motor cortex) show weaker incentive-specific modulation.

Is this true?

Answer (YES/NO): NO